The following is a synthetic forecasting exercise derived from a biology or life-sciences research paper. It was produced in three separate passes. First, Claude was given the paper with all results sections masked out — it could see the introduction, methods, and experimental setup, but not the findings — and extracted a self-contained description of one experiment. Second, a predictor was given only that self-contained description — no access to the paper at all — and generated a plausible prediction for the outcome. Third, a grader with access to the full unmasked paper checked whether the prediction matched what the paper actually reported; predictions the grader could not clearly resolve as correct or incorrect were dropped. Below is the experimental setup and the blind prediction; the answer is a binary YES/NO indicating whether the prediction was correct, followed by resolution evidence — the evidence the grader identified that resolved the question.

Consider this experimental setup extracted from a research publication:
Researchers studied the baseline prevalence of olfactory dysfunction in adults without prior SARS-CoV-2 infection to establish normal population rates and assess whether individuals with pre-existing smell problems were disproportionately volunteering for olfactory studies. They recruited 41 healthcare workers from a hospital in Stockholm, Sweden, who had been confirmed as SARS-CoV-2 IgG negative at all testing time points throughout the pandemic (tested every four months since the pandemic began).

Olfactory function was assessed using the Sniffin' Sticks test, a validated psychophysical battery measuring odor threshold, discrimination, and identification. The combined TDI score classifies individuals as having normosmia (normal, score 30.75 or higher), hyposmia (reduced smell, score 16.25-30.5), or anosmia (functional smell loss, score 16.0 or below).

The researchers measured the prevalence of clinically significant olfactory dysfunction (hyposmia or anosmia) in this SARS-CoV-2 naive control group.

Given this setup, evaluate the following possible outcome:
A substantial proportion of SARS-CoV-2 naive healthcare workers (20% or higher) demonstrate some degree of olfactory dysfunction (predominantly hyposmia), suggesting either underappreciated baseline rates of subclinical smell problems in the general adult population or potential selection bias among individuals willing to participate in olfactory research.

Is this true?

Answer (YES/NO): YES